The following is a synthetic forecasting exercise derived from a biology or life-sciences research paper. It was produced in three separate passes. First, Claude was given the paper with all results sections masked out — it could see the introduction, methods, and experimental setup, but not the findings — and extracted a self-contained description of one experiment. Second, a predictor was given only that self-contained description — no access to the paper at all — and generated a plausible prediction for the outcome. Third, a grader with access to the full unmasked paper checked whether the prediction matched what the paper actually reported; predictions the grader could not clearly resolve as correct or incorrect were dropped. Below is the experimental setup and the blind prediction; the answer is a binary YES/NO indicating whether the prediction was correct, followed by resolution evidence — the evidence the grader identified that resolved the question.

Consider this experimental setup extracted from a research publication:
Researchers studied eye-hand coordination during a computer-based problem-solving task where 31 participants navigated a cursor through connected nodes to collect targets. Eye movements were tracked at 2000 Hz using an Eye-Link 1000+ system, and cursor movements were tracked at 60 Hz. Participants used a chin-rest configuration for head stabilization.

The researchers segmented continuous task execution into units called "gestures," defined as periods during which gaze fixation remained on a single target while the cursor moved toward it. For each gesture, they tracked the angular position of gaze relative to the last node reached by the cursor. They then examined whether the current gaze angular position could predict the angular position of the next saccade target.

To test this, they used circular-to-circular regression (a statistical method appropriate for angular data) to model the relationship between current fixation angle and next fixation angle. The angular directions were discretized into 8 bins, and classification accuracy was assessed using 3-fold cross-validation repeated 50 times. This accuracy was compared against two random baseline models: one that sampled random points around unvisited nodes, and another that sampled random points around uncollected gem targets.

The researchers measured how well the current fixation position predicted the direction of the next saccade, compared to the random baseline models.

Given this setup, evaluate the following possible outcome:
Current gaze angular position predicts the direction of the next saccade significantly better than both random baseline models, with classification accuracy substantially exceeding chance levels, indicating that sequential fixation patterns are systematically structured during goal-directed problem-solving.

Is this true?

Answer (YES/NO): YES